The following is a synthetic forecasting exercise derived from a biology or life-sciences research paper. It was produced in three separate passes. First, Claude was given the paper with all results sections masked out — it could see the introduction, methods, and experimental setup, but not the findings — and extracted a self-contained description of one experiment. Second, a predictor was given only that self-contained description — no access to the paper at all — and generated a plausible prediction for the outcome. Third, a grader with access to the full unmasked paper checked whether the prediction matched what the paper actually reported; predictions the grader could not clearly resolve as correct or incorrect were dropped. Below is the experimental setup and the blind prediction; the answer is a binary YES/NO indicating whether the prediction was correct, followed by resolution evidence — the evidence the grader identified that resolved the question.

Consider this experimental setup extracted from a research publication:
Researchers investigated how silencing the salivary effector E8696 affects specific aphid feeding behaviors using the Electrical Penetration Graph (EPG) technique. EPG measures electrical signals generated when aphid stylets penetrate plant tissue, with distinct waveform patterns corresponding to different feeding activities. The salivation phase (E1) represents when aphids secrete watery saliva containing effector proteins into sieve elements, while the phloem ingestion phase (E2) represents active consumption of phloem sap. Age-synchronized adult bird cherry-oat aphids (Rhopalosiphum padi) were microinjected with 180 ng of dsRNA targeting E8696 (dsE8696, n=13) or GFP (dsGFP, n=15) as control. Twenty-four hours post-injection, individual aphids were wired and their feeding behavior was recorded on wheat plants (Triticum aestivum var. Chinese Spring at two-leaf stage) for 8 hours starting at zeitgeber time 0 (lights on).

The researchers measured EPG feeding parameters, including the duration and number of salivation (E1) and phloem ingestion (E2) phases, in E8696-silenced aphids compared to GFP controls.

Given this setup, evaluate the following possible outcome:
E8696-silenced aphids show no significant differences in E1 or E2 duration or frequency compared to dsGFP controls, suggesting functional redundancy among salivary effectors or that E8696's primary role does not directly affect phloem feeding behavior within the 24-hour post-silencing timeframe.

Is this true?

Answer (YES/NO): NO